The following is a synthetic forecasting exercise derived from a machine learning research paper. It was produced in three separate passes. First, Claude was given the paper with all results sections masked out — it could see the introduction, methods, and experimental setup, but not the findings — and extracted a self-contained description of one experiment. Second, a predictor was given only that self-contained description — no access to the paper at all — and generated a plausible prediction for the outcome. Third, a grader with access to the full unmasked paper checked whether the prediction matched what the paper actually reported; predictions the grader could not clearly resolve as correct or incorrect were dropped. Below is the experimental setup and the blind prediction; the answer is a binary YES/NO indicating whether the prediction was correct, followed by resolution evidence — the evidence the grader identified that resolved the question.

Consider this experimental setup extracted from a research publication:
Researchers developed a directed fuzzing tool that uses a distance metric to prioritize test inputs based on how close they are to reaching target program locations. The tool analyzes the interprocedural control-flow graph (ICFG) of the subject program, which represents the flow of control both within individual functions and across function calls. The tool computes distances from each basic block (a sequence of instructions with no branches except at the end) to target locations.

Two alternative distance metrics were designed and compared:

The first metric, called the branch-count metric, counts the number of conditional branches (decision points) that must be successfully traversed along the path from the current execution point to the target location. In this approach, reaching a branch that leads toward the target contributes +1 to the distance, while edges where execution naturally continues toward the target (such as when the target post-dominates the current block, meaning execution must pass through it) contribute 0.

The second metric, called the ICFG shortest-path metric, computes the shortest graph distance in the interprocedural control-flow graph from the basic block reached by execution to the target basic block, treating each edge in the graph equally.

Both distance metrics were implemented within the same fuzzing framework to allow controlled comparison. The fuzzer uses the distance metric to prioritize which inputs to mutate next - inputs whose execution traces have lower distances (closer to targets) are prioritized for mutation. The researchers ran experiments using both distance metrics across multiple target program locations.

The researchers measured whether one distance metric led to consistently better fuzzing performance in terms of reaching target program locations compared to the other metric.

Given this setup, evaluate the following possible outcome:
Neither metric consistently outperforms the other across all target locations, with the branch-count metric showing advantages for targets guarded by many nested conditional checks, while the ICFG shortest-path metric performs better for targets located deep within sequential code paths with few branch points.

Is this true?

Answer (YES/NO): NO